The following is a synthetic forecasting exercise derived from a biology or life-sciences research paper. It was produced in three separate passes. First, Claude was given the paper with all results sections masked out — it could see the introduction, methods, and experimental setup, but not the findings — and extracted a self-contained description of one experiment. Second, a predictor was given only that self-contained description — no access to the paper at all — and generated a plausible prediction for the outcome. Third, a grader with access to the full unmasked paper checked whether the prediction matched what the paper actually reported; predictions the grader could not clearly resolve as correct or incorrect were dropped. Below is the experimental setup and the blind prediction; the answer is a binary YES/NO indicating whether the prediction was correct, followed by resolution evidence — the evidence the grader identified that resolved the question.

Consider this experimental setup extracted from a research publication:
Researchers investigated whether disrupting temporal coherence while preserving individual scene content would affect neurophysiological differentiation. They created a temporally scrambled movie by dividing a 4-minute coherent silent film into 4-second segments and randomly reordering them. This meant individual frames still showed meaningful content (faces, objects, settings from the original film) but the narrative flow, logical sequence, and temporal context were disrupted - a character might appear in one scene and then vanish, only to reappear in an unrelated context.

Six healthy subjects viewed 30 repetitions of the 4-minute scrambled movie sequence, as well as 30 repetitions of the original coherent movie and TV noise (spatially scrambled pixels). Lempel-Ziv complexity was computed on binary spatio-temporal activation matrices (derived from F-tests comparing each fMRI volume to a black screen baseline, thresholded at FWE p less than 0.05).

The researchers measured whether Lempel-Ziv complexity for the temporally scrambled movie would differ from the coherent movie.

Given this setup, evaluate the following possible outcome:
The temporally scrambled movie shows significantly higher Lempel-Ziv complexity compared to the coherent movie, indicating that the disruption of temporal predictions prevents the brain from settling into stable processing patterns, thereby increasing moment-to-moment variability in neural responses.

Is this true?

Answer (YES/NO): NO